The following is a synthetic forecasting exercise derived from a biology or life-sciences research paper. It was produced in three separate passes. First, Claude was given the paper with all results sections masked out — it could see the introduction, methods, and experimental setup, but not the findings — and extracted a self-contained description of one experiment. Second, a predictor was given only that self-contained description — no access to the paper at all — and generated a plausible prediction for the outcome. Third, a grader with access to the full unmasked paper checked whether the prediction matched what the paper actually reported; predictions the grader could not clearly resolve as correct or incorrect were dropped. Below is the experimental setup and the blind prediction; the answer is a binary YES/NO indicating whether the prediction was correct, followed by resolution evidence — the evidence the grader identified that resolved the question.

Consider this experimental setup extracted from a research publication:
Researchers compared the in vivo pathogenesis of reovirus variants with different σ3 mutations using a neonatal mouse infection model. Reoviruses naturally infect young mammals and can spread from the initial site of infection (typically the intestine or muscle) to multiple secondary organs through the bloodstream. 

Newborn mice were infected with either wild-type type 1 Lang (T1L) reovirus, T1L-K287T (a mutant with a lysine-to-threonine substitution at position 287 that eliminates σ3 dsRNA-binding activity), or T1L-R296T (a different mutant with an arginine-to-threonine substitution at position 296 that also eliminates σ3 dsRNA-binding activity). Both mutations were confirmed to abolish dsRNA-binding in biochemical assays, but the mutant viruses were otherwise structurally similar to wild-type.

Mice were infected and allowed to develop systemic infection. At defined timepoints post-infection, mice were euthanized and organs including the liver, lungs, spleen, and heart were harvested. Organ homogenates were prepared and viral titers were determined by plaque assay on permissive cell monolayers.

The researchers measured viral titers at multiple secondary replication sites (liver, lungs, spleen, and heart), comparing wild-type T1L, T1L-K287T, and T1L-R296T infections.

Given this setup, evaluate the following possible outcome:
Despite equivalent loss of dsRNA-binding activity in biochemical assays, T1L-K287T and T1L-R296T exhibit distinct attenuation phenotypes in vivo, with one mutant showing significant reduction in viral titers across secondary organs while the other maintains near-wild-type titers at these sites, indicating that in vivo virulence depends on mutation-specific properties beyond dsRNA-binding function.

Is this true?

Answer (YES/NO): YES